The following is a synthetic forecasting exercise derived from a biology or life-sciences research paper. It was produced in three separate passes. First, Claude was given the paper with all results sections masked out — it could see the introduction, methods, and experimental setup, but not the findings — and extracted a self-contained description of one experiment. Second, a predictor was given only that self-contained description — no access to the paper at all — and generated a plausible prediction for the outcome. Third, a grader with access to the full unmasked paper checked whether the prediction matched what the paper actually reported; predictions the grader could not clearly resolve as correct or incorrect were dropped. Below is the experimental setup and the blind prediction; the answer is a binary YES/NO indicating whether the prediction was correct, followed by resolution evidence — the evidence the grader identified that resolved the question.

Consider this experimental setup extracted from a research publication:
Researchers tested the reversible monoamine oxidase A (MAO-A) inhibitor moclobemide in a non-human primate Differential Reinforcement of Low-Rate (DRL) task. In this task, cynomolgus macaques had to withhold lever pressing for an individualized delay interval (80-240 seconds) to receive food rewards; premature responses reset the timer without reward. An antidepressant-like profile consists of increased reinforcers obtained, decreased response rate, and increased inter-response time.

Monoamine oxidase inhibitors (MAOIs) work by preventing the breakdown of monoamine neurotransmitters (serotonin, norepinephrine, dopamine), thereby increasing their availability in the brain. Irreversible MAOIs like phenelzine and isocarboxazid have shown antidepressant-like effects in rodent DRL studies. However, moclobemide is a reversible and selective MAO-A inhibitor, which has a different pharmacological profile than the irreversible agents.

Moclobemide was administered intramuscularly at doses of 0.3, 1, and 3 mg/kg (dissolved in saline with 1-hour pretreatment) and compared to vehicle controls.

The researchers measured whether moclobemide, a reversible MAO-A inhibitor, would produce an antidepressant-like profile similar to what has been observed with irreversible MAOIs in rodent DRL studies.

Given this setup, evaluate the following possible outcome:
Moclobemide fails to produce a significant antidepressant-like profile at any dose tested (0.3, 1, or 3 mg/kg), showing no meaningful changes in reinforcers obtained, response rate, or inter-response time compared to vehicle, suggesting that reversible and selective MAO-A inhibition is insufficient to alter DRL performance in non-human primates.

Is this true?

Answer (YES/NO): NO